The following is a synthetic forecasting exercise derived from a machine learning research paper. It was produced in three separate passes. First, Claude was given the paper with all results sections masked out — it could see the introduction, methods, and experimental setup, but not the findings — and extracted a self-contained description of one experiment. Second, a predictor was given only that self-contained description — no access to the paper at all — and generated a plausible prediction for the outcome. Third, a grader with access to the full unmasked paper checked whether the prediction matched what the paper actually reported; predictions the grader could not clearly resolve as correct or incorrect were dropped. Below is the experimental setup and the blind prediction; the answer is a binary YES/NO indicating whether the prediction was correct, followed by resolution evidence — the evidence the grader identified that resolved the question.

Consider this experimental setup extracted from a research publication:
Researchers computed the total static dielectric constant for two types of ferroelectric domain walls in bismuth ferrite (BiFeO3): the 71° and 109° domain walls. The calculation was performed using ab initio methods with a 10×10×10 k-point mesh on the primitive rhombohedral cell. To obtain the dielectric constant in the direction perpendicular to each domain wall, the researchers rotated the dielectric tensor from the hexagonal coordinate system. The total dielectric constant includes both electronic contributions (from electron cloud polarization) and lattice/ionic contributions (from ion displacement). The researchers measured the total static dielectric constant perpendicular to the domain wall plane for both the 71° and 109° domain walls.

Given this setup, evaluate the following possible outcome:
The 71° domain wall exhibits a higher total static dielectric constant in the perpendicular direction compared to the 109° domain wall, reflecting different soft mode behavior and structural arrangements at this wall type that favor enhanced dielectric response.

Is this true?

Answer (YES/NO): NO